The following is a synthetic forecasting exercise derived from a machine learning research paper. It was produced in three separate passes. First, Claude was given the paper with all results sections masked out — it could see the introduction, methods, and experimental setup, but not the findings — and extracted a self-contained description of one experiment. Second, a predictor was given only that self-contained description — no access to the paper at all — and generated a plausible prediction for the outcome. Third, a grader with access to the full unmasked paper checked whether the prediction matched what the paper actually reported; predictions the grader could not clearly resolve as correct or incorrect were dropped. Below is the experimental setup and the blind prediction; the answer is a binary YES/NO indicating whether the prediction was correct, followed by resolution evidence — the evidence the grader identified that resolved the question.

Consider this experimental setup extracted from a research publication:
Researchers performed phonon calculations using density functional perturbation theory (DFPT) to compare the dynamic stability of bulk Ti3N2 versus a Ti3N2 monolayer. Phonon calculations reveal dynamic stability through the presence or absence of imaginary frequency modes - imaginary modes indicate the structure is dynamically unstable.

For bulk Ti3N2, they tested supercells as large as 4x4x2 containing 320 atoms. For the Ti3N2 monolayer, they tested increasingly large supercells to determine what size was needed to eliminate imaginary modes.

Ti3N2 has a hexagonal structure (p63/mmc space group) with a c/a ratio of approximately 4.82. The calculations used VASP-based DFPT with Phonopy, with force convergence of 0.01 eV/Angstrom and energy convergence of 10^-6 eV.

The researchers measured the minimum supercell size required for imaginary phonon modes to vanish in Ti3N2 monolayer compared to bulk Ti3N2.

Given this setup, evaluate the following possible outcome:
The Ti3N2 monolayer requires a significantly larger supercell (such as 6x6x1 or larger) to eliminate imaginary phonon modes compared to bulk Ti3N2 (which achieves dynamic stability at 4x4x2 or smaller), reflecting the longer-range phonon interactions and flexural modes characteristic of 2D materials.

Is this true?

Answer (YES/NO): NO